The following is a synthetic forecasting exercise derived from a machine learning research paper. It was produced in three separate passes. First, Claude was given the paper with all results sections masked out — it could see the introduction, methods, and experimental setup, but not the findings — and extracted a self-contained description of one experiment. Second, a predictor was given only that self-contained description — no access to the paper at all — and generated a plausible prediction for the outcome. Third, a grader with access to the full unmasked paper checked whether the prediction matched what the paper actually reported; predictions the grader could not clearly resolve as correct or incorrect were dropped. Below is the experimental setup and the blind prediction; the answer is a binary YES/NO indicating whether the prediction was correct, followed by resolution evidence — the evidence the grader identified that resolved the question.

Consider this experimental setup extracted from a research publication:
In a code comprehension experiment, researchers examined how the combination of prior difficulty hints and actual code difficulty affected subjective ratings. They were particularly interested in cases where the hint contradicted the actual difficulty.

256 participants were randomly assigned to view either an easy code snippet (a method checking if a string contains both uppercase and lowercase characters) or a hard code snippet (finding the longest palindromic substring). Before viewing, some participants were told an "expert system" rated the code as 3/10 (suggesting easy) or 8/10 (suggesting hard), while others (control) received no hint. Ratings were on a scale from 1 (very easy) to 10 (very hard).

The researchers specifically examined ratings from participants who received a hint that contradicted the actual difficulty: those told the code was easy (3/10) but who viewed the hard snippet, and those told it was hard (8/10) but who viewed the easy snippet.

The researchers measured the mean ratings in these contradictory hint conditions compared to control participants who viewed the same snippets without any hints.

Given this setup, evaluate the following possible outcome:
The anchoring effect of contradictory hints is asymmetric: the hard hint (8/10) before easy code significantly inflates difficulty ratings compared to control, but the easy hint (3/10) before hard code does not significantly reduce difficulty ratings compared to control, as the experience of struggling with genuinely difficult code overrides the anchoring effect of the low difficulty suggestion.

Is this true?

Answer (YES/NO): NO